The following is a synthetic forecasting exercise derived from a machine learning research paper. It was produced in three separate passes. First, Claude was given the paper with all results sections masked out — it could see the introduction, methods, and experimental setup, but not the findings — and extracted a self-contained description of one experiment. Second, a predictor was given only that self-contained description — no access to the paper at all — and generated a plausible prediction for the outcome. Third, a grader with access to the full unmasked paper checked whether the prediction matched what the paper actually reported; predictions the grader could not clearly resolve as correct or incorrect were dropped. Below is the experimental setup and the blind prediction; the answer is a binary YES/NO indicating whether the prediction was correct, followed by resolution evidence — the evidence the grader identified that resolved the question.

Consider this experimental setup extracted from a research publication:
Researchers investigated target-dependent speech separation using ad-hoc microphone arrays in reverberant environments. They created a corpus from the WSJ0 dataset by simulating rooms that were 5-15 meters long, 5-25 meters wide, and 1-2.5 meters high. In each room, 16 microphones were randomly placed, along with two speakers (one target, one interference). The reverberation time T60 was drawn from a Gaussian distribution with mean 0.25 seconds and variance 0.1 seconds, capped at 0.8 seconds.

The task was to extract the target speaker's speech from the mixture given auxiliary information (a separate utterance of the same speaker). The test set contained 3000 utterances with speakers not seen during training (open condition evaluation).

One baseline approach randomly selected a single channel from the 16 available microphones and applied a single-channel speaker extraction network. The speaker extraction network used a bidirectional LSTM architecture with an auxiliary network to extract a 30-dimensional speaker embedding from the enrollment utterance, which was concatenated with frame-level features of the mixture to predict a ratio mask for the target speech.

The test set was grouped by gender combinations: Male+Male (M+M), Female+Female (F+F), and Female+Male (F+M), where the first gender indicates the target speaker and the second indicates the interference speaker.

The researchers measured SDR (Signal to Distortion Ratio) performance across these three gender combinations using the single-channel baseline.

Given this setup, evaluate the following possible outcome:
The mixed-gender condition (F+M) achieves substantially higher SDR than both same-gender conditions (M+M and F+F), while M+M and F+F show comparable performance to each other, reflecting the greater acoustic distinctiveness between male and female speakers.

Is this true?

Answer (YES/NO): NO